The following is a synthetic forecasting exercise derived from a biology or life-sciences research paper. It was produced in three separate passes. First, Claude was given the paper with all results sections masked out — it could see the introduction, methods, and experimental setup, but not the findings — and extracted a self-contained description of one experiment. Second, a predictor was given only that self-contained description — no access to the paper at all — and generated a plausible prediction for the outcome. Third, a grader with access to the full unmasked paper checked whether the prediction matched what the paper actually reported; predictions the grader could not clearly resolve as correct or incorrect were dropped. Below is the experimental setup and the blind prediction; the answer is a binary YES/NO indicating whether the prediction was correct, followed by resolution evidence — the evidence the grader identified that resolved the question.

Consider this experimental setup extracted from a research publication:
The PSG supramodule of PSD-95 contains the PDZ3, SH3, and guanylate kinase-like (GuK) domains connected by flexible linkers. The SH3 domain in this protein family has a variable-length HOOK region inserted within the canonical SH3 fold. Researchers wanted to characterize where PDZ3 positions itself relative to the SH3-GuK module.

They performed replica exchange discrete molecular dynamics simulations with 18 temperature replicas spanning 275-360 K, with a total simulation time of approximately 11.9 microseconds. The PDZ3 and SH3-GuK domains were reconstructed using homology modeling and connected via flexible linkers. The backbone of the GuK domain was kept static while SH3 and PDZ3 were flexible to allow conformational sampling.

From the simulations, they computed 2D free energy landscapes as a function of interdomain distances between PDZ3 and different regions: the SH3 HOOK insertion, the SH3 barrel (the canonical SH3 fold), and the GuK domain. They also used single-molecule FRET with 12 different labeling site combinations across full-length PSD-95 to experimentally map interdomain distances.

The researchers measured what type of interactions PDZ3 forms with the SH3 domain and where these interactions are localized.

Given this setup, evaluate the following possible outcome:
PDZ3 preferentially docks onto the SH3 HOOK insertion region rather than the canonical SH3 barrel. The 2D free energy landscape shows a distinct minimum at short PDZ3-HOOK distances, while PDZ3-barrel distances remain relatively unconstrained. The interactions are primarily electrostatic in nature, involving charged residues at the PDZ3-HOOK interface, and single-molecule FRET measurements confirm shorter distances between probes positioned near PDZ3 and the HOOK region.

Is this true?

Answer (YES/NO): YES